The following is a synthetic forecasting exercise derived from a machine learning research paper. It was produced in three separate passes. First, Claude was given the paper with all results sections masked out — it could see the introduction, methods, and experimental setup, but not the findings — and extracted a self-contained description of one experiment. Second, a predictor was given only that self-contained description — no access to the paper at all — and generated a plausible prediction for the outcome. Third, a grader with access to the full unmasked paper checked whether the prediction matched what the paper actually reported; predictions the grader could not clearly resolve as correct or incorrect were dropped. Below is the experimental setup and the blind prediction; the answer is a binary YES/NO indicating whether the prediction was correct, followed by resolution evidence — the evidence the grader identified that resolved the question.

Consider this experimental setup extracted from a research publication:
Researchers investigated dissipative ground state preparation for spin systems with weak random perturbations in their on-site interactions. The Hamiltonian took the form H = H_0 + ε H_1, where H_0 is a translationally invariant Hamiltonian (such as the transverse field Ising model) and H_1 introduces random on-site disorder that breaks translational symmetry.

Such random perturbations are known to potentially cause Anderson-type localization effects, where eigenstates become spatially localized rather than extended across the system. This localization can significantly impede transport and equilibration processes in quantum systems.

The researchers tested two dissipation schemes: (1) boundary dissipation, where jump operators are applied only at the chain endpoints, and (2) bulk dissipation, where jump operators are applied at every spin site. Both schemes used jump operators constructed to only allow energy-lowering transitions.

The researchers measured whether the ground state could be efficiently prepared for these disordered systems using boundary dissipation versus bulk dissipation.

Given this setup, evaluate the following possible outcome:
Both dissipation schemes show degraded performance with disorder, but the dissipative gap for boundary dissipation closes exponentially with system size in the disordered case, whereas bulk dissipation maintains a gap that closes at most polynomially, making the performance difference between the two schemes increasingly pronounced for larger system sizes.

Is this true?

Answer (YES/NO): NO